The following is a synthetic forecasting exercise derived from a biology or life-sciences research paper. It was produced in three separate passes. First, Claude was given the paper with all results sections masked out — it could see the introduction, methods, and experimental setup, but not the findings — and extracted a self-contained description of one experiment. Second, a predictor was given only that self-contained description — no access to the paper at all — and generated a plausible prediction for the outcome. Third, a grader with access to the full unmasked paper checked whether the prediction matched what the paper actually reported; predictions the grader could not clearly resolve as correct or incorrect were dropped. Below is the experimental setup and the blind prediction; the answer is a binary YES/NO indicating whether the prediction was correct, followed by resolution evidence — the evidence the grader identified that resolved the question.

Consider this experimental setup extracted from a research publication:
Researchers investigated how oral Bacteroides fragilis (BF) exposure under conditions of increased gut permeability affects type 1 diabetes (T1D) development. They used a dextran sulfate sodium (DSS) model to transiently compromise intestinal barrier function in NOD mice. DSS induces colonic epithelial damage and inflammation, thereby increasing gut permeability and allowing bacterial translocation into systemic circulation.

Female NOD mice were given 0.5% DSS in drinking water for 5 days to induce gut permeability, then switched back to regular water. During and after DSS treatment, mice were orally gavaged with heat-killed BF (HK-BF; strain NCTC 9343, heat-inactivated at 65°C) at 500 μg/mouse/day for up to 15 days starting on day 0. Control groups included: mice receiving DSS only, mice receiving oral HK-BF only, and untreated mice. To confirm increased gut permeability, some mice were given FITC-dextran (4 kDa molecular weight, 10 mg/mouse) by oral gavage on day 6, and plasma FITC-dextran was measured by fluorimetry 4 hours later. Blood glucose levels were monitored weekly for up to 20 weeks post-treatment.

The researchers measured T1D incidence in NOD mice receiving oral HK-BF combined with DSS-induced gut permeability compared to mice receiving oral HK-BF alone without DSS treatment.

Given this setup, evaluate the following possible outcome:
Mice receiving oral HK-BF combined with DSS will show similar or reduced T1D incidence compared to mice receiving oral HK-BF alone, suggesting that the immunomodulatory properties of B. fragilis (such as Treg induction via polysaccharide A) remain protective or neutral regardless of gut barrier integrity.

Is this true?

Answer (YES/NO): NO